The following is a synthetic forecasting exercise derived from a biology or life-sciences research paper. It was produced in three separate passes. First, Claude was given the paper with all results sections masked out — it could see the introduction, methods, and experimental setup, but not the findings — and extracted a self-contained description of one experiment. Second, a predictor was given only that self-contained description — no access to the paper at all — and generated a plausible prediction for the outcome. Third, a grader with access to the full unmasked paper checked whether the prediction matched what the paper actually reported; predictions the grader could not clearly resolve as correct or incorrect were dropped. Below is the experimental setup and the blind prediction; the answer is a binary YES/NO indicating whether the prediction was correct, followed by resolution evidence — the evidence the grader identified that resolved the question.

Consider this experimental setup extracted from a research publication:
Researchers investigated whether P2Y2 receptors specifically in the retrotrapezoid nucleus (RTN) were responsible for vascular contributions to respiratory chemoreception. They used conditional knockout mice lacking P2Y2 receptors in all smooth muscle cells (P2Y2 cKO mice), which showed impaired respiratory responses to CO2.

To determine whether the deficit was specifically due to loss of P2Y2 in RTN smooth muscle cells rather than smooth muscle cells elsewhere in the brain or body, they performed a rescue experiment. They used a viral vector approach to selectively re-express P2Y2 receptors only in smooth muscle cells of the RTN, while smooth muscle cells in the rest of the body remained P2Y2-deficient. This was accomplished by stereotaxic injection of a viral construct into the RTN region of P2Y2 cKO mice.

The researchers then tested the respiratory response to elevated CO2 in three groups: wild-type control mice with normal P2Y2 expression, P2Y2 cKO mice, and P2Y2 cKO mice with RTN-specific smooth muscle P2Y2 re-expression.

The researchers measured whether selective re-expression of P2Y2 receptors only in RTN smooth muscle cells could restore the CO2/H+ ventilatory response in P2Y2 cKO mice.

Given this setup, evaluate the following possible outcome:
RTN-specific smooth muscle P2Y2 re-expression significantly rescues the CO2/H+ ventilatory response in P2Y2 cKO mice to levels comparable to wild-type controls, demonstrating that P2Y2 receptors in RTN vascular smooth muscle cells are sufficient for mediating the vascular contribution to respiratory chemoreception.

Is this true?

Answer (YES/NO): YES